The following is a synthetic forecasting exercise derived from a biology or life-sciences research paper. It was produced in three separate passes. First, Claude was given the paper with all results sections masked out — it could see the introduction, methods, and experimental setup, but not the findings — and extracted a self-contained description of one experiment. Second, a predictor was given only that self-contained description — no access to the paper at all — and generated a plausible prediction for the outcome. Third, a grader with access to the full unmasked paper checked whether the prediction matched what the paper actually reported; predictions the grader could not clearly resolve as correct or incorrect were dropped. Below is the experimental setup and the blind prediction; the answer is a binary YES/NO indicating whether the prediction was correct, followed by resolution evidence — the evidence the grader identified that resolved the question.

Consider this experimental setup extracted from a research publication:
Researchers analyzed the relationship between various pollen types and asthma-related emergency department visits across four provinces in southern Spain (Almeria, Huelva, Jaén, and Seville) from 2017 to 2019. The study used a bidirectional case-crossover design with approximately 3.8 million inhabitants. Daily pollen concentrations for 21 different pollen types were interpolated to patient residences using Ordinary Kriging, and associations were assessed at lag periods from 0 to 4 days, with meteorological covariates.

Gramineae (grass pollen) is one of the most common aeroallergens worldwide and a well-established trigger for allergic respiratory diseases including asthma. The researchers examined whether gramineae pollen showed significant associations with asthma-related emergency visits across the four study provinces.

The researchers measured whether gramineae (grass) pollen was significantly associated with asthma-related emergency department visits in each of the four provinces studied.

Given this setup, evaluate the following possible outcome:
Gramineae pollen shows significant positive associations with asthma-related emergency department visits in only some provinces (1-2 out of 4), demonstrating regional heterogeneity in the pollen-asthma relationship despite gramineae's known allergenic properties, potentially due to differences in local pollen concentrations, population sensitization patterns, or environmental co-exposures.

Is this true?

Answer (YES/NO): YES